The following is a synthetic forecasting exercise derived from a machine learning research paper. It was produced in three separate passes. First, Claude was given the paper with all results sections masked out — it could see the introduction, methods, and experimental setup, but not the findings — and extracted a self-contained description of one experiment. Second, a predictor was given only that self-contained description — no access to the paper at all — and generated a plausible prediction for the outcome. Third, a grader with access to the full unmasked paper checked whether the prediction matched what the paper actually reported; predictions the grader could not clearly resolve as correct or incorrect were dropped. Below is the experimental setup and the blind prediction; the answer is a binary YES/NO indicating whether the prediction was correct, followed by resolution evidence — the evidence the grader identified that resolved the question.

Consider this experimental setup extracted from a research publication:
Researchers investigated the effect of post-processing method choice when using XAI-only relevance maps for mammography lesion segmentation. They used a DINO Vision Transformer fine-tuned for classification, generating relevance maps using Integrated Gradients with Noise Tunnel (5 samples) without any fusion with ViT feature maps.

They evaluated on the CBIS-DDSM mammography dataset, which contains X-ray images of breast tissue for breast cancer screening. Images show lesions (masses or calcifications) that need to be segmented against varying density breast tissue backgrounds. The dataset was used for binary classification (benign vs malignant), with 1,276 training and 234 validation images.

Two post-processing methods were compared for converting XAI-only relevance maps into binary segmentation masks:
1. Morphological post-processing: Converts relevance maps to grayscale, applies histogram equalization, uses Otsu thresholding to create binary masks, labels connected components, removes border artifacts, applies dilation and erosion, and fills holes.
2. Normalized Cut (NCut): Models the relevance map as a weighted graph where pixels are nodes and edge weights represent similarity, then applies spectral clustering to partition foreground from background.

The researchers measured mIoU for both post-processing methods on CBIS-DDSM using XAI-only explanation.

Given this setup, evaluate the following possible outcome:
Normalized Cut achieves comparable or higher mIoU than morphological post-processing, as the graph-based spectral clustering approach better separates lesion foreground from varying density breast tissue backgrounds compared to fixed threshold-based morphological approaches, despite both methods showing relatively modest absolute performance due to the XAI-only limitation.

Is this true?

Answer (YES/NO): YES